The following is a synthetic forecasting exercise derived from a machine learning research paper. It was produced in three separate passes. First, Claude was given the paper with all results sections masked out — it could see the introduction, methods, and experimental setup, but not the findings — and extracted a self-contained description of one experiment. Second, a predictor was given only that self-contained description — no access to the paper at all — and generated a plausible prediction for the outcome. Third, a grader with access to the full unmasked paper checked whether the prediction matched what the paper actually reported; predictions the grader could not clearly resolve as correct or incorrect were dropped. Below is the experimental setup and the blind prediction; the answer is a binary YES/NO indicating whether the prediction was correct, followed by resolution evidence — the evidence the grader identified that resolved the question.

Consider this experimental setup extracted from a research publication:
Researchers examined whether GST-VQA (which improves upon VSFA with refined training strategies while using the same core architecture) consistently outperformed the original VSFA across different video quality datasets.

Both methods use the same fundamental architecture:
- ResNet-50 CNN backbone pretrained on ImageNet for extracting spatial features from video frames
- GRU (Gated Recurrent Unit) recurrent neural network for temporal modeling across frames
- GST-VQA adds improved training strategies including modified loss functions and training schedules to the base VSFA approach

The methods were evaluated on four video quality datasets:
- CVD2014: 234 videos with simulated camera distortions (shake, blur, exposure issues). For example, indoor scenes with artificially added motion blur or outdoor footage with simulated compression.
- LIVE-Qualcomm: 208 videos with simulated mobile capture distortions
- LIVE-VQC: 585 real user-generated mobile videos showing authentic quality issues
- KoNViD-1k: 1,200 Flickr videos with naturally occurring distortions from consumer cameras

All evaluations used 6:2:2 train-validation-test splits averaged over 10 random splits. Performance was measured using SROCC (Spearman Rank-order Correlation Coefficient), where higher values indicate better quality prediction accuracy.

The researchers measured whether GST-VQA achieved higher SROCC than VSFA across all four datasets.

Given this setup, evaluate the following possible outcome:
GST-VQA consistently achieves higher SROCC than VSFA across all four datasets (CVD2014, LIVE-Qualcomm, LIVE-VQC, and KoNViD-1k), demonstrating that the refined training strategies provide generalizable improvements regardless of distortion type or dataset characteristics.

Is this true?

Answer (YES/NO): NO